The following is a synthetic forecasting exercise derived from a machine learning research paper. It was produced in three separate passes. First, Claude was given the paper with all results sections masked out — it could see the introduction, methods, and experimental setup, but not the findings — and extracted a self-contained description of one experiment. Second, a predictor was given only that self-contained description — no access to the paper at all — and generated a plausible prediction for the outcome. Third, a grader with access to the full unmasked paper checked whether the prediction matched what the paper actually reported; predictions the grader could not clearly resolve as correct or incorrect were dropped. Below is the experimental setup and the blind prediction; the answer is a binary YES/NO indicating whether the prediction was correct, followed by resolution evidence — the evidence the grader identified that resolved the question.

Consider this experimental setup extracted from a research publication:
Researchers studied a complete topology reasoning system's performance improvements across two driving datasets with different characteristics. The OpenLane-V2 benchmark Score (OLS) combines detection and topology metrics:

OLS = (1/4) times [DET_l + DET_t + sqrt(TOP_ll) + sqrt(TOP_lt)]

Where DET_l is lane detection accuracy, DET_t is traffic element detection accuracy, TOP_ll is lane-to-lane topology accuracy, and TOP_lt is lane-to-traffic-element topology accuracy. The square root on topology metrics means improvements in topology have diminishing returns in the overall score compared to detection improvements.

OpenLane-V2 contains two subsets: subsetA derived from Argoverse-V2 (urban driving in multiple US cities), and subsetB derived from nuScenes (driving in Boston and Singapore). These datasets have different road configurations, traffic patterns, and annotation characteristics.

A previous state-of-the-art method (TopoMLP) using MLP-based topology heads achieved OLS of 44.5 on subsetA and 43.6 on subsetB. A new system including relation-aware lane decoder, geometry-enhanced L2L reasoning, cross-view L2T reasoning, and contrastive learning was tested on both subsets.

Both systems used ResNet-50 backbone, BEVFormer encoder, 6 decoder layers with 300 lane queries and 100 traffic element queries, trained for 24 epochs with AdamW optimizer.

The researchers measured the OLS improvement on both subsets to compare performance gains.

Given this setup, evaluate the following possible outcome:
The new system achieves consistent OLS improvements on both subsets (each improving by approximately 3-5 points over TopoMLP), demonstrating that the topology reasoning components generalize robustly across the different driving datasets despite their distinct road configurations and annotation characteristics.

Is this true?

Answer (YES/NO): NO